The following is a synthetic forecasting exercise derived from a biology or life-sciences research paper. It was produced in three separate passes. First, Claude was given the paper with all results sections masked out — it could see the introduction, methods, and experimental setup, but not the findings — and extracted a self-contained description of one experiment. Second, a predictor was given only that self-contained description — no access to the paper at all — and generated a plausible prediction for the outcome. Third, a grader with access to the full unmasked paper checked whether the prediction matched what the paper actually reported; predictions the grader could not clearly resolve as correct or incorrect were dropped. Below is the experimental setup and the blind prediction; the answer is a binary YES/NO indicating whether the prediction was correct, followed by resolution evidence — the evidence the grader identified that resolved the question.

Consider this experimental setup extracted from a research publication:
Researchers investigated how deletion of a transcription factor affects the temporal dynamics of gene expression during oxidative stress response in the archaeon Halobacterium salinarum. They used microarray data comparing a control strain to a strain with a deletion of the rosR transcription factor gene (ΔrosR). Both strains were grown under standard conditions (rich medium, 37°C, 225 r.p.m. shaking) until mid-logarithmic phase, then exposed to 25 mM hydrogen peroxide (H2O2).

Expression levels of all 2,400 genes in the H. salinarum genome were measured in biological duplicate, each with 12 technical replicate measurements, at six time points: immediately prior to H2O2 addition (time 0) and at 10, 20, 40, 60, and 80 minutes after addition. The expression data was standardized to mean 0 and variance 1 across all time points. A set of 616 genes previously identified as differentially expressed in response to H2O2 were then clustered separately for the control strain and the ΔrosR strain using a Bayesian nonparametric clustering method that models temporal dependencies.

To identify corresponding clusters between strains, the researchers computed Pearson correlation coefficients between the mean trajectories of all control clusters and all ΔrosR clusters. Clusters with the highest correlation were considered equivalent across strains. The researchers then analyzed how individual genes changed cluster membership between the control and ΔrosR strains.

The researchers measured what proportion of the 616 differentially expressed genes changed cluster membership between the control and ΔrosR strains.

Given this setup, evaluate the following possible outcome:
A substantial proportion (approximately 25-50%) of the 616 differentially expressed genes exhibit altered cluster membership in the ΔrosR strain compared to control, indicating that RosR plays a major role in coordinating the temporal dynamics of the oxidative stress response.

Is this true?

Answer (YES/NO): NO